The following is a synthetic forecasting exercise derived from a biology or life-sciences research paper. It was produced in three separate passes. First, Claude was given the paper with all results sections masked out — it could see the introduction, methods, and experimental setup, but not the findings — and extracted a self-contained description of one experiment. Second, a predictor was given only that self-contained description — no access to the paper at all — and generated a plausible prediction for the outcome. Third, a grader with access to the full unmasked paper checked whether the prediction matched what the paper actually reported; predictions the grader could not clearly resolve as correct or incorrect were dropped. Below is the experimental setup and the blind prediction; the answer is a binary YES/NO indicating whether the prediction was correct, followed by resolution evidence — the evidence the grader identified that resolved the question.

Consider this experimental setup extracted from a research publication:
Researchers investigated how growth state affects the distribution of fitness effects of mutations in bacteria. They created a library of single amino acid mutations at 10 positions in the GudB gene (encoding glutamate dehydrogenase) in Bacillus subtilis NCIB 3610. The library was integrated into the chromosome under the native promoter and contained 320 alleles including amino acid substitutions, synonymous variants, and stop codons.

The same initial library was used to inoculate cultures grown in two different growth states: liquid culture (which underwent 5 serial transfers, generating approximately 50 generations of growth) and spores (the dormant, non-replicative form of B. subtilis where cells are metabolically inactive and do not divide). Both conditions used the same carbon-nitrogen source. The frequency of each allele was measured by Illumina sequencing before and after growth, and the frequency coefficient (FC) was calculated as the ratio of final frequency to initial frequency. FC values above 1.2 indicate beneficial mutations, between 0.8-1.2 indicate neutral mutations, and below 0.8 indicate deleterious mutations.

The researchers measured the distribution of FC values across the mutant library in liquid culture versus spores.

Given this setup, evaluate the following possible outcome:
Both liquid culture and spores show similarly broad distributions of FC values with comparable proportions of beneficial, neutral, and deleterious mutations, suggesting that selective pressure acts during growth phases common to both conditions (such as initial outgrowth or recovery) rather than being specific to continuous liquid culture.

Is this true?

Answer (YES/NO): NO